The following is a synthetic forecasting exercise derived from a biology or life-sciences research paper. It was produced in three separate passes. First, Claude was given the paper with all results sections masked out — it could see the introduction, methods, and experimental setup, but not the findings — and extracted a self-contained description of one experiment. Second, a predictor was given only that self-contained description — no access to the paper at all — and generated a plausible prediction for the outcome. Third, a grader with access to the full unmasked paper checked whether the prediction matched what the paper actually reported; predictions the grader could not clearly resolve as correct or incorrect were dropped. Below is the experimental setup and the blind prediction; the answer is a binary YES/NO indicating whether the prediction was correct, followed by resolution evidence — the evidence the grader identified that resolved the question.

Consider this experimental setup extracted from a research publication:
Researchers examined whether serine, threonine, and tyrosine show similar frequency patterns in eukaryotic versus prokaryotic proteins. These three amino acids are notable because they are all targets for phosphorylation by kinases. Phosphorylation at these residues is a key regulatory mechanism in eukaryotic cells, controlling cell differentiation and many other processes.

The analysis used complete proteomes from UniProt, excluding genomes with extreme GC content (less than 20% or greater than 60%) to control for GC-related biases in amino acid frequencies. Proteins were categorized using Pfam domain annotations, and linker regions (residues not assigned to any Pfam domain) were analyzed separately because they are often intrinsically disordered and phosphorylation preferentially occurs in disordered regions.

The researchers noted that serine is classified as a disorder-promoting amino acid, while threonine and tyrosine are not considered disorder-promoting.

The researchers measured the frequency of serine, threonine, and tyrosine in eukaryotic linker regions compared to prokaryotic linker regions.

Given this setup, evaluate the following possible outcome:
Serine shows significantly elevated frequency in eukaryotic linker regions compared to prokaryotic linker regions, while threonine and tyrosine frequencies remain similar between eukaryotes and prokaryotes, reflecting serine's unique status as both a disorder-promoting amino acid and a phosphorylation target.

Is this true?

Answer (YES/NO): YES